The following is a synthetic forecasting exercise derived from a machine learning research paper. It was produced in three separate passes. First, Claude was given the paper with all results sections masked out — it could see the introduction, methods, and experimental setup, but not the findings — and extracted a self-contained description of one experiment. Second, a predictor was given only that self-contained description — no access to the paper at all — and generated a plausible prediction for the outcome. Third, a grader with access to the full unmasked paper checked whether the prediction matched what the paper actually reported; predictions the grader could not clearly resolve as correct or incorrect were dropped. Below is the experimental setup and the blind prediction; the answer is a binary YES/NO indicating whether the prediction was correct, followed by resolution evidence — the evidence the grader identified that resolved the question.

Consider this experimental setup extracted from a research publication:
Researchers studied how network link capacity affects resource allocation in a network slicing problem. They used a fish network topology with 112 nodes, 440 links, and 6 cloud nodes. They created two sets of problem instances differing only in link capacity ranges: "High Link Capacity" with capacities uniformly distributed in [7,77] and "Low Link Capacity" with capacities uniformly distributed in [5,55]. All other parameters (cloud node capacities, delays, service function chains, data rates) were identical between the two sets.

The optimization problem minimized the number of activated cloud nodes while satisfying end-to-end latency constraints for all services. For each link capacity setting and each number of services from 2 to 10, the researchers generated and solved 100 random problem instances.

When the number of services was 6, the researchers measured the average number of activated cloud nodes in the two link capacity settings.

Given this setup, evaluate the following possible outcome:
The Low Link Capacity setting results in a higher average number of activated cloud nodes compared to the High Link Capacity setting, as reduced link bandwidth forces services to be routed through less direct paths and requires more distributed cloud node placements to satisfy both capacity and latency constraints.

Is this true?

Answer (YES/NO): NO